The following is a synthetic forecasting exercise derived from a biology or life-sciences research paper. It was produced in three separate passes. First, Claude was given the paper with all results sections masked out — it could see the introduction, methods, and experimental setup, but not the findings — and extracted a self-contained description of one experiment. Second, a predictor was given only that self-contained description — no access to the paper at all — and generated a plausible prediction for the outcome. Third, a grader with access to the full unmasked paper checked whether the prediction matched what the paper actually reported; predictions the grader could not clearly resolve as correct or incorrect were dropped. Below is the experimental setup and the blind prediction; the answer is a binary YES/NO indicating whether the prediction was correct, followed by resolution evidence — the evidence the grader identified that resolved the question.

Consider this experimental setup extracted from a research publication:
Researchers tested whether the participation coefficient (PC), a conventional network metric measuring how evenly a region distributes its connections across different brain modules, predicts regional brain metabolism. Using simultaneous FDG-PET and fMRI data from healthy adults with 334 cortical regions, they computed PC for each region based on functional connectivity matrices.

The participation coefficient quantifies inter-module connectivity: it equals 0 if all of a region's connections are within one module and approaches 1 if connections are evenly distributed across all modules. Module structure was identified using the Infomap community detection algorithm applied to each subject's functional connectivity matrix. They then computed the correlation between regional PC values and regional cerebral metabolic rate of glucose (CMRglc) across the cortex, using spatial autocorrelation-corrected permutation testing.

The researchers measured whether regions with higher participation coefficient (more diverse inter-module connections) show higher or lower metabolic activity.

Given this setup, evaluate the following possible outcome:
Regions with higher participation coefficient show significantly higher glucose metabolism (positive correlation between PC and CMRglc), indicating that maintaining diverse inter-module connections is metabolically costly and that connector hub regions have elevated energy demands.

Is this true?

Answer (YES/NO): YES